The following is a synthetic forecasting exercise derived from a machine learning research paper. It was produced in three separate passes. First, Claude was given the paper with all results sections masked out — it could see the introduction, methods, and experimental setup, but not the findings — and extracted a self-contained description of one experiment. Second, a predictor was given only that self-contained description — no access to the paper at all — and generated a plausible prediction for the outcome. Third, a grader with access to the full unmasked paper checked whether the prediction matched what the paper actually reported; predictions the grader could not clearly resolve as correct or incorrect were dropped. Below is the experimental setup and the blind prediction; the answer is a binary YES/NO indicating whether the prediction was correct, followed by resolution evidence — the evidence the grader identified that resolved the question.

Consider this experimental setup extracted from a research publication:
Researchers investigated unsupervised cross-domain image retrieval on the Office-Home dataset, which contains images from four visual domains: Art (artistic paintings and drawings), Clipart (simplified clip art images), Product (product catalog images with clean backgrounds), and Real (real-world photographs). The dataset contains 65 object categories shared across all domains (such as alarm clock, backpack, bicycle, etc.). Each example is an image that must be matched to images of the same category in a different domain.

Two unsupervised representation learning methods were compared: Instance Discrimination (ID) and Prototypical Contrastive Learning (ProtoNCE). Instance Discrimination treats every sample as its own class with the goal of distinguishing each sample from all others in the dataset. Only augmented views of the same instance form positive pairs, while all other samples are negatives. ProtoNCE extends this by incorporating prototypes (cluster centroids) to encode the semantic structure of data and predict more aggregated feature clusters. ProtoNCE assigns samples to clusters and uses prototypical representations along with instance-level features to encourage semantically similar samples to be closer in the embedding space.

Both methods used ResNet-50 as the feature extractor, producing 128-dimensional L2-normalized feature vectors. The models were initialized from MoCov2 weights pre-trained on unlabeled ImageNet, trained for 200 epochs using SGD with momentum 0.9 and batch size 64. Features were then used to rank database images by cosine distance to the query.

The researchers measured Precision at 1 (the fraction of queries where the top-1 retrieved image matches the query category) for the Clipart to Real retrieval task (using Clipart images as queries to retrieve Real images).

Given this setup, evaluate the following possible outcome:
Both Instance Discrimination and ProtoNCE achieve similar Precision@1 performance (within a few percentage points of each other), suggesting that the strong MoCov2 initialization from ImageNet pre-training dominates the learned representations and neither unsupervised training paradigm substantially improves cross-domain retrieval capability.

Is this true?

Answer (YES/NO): NO